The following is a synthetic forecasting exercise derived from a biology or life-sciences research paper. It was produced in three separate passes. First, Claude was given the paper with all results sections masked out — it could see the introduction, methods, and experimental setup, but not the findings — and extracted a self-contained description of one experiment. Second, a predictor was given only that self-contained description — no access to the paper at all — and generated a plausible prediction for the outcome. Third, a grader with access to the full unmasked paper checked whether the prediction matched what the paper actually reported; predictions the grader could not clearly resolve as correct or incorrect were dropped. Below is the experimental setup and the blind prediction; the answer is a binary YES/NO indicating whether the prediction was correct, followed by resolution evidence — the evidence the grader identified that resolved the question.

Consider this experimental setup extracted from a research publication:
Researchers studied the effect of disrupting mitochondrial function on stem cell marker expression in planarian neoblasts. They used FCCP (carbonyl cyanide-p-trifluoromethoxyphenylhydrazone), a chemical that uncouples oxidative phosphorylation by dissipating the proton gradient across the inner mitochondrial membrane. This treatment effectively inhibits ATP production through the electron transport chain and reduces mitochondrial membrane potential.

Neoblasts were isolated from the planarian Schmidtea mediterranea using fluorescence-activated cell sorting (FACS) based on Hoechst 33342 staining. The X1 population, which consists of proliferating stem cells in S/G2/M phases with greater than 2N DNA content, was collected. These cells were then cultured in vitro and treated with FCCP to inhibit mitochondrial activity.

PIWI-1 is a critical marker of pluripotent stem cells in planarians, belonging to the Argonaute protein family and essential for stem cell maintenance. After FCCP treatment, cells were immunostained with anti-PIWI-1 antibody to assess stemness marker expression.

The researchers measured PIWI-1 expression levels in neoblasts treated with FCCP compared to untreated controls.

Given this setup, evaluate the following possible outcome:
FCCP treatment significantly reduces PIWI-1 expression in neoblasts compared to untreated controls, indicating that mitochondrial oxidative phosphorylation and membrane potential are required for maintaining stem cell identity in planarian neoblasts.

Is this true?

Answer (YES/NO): NO